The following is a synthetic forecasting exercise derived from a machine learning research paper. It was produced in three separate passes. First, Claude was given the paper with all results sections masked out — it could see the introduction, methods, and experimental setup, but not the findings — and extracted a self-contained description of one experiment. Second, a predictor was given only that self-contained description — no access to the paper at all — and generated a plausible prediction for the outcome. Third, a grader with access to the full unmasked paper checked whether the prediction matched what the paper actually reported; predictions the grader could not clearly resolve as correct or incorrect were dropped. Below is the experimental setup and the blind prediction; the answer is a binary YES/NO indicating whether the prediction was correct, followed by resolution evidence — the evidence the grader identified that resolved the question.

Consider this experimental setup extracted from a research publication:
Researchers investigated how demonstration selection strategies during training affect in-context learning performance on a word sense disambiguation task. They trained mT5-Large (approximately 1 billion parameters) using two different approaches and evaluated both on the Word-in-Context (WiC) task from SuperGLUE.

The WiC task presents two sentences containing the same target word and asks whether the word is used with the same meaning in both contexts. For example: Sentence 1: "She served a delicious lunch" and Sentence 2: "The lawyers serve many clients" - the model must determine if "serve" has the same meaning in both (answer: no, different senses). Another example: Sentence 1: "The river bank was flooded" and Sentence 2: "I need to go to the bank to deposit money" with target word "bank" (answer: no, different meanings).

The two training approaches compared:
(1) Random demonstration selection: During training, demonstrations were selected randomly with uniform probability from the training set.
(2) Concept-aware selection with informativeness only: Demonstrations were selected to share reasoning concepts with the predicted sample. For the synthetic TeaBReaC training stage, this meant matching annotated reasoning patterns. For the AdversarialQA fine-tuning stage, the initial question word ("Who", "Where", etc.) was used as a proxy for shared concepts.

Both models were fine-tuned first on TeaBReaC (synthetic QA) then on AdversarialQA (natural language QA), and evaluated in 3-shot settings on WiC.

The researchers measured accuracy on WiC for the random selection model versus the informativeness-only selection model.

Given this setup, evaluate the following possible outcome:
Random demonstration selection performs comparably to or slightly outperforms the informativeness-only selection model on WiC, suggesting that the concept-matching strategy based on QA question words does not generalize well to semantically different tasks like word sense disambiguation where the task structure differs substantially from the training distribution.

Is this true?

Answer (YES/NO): NO